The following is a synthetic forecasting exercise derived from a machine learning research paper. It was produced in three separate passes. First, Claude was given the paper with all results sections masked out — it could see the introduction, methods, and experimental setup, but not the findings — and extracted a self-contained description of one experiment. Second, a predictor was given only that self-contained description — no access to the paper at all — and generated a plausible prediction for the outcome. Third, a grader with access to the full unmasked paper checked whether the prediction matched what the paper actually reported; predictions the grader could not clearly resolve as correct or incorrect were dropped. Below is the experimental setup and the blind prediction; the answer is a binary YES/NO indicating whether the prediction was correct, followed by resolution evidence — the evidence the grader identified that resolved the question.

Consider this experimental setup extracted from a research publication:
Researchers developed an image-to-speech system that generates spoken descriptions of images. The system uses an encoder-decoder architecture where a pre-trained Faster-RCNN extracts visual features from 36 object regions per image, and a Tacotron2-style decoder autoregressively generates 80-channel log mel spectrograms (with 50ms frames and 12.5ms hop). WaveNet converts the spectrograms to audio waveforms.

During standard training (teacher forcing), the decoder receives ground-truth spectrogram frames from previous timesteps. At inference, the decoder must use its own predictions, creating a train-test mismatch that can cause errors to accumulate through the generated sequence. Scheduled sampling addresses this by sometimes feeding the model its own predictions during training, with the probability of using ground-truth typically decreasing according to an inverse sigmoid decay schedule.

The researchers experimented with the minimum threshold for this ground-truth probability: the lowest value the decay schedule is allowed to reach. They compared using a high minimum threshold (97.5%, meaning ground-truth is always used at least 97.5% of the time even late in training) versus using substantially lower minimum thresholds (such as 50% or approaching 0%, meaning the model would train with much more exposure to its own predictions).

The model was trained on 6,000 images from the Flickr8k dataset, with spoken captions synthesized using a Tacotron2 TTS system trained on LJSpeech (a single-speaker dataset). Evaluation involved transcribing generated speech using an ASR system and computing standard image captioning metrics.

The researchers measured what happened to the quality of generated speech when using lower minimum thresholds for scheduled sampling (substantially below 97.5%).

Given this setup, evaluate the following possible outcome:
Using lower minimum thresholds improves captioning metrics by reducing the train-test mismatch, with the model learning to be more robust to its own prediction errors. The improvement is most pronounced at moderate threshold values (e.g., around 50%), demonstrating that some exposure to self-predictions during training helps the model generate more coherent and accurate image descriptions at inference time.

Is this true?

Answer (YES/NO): NO